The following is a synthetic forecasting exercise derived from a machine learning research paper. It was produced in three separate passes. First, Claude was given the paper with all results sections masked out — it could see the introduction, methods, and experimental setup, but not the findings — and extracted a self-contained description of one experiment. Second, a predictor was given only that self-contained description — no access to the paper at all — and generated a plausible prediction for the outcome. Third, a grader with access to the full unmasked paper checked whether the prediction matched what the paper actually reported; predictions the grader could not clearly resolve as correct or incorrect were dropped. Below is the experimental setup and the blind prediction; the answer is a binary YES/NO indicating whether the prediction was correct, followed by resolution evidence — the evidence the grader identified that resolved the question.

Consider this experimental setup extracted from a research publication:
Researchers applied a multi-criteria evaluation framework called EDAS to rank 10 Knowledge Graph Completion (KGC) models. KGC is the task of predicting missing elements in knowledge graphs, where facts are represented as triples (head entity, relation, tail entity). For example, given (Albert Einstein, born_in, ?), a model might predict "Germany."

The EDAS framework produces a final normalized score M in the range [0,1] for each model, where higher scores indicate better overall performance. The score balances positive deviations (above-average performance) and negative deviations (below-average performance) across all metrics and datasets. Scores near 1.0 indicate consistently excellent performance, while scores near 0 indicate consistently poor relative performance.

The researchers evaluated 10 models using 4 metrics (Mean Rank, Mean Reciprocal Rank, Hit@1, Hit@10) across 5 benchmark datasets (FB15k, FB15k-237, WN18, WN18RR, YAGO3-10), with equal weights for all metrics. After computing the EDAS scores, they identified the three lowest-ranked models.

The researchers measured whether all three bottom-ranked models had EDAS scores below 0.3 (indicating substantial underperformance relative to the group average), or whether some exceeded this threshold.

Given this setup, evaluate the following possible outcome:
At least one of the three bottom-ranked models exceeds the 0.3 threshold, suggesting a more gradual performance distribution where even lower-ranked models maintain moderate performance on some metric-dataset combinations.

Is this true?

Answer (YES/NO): NO